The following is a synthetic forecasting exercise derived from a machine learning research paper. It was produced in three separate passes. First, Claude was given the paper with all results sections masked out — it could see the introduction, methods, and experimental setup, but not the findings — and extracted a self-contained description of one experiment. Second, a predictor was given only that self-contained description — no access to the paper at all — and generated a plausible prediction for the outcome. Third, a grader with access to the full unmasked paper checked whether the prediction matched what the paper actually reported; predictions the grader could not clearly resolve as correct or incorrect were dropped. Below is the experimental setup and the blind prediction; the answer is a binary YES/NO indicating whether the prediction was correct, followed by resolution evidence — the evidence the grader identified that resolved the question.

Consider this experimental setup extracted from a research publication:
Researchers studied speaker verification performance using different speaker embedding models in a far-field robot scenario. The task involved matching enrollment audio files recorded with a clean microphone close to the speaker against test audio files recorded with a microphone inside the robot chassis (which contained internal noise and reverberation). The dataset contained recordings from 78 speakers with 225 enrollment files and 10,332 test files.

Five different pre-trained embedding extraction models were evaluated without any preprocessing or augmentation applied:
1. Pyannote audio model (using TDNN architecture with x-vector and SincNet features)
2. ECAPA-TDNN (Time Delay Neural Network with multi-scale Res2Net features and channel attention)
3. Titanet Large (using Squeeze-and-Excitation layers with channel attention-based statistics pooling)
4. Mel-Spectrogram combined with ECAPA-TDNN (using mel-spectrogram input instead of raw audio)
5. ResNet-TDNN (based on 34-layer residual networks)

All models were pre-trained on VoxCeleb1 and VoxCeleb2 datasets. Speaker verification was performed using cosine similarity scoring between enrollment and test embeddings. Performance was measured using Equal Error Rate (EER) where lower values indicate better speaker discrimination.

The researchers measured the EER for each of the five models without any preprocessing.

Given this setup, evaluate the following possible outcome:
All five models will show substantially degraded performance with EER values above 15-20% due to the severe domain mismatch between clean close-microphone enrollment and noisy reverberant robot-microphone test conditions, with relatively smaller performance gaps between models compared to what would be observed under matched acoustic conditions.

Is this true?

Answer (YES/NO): NO